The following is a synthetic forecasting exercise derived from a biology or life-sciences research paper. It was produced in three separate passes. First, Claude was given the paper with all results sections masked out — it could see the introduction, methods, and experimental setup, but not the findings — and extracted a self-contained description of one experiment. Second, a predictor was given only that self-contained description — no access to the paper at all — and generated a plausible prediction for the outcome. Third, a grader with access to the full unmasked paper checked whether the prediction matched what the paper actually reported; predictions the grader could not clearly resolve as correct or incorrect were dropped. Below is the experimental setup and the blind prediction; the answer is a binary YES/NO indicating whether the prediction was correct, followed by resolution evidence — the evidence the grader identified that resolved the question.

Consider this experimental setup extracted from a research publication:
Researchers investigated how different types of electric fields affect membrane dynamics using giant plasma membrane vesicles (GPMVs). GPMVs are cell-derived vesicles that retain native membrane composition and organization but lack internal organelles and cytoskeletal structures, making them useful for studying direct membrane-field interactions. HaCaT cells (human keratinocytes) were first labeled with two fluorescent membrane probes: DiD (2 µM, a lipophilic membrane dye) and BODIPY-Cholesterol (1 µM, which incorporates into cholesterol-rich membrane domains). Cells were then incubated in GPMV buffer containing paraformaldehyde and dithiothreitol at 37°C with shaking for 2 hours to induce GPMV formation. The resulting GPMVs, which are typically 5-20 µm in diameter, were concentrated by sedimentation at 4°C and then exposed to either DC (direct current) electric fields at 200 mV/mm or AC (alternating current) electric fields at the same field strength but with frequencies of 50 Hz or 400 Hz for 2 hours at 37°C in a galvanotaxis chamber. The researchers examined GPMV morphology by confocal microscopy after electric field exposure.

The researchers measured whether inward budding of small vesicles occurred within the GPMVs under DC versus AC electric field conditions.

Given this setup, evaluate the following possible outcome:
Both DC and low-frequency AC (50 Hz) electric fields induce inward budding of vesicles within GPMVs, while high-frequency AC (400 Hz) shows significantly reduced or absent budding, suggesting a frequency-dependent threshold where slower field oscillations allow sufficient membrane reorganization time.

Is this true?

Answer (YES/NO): NO